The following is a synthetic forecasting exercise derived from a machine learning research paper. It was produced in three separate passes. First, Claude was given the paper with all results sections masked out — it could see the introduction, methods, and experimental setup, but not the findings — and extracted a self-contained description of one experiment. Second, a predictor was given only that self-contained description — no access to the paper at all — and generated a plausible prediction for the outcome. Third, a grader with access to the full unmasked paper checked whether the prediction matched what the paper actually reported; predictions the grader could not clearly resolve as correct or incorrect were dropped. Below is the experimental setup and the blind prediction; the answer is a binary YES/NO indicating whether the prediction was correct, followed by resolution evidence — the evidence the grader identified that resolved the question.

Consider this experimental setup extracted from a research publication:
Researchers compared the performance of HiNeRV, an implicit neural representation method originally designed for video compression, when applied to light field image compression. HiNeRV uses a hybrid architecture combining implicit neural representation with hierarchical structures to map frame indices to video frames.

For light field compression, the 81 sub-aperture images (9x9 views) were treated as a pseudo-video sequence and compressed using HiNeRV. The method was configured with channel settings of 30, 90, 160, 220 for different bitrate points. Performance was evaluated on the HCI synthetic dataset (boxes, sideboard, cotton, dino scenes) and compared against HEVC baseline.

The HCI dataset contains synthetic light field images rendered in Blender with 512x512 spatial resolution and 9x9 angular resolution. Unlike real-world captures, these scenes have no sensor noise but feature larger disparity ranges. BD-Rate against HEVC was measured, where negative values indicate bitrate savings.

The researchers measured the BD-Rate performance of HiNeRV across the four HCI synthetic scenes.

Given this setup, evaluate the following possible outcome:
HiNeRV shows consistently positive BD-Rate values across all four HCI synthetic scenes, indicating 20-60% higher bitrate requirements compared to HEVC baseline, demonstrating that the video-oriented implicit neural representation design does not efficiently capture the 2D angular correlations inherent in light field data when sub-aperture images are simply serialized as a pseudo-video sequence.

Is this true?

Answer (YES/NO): NO